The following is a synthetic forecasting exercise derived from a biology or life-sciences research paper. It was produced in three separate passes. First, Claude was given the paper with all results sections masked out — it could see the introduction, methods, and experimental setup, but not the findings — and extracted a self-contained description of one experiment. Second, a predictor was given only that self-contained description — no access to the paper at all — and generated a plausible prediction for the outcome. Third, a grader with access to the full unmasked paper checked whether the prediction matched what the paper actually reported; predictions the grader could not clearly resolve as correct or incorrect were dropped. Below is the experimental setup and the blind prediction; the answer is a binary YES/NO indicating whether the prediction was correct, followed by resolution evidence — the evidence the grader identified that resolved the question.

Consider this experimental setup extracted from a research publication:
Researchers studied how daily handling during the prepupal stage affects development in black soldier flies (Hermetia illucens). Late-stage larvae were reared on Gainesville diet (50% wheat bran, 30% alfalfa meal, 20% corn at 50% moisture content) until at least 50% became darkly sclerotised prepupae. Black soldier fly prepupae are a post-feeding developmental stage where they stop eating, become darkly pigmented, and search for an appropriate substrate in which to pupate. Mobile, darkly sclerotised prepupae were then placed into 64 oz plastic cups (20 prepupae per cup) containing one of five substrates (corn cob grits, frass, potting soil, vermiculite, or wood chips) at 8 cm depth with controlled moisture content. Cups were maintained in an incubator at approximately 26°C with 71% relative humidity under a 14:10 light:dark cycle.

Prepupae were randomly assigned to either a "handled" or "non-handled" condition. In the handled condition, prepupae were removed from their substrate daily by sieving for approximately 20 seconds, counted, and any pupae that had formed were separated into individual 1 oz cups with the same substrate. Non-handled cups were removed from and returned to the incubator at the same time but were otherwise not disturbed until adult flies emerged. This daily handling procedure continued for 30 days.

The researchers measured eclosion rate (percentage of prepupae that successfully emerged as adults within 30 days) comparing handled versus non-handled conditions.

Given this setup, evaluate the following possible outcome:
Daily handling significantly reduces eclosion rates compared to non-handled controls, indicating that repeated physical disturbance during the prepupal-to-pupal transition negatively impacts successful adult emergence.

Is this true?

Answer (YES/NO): YES